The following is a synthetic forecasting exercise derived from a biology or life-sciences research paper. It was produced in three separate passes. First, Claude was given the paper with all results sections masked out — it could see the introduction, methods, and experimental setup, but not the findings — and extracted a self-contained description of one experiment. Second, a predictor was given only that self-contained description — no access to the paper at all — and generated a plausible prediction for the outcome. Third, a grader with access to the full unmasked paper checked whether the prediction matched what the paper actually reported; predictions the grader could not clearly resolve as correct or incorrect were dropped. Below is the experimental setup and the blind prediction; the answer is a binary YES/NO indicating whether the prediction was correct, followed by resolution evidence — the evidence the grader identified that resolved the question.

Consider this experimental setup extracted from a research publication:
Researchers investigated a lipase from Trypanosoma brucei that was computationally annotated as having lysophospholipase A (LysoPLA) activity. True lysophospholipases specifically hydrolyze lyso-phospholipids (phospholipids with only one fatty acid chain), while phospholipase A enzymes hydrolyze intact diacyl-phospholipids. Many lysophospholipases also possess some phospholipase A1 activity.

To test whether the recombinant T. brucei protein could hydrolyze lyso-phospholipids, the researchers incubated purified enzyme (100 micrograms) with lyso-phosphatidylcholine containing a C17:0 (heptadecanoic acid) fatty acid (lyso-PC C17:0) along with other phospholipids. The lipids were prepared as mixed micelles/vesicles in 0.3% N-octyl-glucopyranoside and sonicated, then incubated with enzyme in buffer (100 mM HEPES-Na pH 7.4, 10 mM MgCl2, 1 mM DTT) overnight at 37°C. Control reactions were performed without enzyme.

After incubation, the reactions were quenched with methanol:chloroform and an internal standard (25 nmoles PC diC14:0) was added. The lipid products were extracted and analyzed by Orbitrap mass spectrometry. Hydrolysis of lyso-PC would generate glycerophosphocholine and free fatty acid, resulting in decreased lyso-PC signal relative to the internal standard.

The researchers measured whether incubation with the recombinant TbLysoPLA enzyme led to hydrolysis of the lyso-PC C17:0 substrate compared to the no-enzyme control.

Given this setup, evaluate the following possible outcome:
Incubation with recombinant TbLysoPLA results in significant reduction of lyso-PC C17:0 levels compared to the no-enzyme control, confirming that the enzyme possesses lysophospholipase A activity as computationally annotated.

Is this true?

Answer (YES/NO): NO